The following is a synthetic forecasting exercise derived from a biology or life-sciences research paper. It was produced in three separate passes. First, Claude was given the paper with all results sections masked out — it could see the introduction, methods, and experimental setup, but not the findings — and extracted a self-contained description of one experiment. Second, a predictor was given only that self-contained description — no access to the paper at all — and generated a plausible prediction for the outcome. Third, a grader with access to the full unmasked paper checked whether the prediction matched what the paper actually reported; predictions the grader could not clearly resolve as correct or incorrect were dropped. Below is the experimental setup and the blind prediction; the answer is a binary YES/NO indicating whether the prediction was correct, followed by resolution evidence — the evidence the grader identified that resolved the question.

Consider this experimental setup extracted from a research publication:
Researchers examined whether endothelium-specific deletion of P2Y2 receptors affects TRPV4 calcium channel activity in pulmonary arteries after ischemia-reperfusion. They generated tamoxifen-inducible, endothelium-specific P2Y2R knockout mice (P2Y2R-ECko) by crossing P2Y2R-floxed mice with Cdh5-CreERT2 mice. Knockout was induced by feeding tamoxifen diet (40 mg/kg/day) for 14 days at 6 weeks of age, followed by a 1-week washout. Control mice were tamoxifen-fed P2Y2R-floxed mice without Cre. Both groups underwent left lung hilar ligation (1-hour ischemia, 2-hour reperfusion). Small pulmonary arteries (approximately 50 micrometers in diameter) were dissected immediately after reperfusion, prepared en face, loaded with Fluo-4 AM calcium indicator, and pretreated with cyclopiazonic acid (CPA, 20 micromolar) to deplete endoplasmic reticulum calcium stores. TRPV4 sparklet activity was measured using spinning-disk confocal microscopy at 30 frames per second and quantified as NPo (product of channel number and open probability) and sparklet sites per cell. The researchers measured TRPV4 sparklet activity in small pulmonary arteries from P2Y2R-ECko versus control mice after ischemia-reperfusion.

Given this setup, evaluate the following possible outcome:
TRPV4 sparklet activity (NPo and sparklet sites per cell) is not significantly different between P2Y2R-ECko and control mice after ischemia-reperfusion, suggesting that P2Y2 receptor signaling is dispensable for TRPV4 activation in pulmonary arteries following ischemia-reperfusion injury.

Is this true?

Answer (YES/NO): NO